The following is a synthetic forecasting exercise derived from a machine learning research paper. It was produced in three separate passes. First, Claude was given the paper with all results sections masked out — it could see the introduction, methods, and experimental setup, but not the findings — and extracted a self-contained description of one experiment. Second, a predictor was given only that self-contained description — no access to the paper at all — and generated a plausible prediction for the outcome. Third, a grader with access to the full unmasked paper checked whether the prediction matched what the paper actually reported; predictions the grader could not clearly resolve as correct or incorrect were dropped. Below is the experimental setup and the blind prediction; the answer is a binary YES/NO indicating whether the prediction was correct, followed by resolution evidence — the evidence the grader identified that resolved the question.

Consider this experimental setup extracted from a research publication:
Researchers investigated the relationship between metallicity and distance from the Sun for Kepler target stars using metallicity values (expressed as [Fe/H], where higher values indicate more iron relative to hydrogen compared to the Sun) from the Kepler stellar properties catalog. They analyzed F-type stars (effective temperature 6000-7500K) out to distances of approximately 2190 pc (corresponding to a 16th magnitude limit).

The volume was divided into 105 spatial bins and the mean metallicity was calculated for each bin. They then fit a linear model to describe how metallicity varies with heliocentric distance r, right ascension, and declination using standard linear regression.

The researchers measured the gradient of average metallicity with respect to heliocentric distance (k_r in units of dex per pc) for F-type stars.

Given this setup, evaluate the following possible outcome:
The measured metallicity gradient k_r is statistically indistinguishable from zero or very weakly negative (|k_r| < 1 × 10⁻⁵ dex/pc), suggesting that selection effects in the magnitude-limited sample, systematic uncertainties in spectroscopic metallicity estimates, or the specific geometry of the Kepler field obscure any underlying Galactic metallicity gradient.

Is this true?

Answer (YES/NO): NO